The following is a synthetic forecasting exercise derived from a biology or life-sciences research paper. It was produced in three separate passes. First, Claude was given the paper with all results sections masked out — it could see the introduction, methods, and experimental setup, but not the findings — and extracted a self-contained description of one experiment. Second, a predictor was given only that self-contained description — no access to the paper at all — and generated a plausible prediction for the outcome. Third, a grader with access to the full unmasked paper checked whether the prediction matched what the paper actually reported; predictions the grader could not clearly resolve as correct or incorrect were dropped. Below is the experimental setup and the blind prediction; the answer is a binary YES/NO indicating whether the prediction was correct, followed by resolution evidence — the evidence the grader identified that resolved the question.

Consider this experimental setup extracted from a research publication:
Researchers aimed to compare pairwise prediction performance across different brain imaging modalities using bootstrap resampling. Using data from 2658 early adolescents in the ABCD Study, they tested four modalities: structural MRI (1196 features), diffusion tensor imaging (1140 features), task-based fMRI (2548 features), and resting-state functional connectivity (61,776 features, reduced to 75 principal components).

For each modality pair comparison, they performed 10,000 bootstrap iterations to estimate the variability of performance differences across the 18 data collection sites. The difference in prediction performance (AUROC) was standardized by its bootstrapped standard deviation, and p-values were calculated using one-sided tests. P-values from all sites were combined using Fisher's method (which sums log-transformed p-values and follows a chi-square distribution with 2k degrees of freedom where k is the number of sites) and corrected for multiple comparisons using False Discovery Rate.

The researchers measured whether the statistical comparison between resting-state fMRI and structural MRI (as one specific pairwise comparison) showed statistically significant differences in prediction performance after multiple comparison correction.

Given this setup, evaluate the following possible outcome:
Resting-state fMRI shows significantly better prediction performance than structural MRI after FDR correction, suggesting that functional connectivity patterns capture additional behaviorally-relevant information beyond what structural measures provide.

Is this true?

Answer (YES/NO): NO